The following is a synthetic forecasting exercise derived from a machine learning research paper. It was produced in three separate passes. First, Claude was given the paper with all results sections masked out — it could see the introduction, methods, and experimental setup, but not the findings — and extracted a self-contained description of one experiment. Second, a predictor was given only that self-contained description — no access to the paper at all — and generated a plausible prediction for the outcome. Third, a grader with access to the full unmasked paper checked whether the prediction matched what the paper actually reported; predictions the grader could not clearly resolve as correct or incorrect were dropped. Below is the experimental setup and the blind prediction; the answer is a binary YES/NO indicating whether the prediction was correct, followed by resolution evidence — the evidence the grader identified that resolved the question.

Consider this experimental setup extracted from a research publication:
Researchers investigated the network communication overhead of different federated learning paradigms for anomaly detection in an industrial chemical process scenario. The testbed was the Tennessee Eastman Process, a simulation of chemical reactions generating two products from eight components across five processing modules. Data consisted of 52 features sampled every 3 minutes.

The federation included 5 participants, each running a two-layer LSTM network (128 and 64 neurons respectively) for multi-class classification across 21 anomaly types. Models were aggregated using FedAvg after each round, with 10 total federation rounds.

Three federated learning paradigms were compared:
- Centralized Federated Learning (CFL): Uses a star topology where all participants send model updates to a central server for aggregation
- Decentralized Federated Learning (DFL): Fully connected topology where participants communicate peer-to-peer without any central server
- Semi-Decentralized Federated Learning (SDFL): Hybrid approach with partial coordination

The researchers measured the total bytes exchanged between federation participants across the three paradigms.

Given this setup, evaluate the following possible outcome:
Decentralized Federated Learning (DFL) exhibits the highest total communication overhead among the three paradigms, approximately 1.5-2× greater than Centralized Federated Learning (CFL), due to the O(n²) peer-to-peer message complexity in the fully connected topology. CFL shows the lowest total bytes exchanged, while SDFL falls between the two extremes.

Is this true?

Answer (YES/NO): NO